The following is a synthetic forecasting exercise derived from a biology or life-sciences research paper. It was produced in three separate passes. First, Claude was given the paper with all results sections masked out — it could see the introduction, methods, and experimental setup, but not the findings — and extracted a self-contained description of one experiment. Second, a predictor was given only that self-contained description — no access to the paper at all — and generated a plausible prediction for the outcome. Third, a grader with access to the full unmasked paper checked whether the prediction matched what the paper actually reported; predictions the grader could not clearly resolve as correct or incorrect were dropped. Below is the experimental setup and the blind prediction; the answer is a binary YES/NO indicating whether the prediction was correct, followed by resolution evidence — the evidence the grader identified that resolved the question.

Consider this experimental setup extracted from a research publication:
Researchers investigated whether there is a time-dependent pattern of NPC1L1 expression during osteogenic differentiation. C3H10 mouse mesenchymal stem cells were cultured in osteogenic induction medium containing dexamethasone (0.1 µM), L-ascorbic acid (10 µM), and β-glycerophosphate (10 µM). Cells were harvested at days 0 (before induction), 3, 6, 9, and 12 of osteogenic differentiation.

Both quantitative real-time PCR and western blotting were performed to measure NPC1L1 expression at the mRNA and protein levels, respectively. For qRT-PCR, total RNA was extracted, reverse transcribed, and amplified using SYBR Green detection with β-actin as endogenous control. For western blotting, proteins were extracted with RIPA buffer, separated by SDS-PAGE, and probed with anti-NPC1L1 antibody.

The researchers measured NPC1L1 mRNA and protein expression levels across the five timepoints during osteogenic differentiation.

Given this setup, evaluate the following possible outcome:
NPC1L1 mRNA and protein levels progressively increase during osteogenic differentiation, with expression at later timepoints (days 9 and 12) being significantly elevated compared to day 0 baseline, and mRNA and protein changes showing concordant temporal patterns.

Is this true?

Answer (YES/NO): NO